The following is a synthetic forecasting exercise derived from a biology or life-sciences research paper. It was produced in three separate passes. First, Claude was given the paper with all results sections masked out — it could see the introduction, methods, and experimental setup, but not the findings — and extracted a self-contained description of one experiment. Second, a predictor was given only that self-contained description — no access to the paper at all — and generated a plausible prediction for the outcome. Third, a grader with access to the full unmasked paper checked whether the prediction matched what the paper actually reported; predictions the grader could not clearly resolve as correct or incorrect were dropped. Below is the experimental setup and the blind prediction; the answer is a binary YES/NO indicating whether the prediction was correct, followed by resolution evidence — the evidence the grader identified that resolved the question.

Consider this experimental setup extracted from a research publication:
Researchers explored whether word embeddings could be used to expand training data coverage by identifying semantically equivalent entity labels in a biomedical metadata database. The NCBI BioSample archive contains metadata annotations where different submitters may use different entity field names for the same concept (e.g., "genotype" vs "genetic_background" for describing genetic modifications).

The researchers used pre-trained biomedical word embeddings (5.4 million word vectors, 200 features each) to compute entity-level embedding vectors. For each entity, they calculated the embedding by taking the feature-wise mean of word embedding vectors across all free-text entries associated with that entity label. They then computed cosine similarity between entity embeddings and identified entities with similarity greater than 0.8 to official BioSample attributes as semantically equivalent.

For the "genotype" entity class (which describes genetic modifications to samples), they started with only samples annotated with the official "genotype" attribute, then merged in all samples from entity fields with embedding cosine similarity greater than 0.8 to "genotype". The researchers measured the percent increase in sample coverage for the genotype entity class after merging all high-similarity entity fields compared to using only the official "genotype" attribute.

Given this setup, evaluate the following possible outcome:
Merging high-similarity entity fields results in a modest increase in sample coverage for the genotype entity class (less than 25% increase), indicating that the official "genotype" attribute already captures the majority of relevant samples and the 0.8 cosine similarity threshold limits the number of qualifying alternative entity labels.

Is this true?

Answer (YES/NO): NO